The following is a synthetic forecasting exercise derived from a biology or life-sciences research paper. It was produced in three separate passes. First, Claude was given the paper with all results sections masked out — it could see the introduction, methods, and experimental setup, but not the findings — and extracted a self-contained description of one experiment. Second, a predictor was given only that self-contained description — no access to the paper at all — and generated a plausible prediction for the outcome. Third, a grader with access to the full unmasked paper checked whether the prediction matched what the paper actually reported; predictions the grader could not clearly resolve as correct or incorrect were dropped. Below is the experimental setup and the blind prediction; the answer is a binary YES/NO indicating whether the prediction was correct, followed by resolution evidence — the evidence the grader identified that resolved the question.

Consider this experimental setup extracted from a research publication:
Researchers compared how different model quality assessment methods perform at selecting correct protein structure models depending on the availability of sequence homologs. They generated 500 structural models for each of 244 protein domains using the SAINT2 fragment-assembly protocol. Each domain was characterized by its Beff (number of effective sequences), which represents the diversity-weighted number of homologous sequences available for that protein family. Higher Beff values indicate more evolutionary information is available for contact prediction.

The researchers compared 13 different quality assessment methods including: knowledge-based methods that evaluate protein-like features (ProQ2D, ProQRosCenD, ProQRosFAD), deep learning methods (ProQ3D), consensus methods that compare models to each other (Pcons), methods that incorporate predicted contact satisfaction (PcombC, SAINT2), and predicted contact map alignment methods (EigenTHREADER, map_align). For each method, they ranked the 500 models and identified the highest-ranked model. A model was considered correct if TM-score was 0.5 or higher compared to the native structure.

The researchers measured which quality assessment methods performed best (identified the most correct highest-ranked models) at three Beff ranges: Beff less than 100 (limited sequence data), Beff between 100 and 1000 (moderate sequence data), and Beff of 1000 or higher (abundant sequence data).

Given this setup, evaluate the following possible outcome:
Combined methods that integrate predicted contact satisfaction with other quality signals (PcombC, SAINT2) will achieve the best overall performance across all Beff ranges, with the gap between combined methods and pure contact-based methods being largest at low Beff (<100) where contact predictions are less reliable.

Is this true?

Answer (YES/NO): NO